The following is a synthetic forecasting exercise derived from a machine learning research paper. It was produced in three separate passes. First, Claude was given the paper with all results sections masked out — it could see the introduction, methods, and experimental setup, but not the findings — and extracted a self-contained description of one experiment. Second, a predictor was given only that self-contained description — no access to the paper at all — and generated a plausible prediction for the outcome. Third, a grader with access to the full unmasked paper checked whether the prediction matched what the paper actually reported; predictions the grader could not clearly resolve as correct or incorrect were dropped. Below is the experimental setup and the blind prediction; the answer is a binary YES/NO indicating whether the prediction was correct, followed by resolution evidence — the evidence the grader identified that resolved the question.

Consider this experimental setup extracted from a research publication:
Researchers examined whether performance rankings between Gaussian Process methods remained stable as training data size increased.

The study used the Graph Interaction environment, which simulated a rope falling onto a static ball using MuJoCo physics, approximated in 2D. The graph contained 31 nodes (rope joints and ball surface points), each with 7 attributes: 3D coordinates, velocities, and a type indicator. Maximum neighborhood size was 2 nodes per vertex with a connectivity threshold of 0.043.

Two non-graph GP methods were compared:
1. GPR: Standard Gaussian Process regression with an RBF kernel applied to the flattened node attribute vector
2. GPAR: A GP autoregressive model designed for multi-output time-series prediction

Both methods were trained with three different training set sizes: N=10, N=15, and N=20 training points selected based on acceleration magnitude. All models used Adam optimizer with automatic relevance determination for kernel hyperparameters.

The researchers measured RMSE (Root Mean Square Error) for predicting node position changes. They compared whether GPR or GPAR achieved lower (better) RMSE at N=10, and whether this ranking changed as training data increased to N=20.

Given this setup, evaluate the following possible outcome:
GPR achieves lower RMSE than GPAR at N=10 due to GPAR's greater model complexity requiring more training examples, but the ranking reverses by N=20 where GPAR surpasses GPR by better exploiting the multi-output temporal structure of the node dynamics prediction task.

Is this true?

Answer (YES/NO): NO